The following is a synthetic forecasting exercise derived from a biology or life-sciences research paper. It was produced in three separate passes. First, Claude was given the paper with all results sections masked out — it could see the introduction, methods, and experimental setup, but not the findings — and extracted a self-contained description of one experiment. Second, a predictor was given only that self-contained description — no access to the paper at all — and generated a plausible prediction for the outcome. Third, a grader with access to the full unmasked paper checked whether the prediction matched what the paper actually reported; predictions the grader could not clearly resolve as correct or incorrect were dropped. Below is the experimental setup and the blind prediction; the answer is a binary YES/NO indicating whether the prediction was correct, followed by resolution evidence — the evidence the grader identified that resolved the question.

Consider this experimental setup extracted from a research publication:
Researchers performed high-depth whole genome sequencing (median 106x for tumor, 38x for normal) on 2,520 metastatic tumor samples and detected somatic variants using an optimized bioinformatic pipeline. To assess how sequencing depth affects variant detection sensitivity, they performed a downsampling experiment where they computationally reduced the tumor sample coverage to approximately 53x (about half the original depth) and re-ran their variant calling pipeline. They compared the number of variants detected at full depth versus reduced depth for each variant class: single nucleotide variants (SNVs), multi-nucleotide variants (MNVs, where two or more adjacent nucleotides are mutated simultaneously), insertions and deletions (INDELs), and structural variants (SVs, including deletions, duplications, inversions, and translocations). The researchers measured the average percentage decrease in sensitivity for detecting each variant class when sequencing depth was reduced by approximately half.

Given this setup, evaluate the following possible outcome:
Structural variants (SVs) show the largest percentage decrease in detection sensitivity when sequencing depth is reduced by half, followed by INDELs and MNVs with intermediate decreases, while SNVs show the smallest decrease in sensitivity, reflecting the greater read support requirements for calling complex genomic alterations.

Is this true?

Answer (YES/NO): NO